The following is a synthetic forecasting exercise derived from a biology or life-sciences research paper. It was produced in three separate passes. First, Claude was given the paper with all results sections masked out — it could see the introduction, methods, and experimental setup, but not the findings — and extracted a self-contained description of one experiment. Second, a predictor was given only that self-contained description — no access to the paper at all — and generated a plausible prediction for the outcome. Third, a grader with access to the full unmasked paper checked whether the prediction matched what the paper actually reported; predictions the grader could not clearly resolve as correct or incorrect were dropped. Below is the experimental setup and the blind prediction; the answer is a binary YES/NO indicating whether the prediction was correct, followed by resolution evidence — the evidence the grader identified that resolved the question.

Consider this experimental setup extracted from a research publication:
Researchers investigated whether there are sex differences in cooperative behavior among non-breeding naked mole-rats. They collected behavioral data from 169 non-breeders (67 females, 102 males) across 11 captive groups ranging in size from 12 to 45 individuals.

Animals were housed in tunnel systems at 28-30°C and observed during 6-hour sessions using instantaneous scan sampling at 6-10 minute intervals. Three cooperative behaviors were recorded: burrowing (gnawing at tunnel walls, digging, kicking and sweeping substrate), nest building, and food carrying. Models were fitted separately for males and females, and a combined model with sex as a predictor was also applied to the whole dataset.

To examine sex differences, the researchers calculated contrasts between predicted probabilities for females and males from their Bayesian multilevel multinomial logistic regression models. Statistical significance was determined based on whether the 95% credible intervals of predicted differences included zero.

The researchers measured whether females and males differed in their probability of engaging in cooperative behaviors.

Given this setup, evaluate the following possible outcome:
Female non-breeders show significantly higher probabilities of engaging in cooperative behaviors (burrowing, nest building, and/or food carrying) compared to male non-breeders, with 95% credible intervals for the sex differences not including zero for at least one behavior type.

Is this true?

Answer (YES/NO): NO